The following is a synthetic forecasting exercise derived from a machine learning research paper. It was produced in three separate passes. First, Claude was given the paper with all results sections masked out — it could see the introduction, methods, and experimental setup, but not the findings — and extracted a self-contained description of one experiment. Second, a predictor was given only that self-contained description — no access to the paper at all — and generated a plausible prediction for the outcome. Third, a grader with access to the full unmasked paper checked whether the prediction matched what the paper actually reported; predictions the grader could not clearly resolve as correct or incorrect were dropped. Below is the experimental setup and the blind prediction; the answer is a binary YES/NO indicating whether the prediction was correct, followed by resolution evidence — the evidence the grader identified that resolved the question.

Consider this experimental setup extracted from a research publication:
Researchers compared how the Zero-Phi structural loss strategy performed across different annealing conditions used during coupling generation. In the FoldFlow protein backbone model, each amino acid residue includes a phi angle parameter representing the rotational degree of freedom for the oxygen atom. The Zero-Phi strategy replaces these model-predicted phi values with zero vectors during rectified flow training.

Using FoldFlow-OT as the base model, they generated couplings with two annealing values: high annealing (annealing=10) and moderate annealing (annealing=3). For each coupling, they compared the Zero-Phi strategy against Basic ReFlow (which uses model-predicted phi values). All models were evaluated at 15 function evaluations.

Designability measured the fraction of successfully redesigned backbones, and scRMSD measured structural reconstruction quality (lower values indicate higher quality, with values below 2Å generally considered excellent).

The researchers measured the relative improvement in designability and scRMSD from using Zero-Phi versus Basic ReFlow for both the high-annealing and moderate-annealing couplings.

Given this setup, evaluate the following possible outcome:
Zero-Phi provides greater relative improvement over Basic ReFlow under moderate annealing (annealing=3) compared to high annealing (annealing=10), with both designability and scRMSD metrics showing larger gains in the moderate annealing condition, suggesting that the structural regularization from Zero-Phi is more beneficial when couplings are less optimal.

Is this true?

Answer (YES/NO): NO